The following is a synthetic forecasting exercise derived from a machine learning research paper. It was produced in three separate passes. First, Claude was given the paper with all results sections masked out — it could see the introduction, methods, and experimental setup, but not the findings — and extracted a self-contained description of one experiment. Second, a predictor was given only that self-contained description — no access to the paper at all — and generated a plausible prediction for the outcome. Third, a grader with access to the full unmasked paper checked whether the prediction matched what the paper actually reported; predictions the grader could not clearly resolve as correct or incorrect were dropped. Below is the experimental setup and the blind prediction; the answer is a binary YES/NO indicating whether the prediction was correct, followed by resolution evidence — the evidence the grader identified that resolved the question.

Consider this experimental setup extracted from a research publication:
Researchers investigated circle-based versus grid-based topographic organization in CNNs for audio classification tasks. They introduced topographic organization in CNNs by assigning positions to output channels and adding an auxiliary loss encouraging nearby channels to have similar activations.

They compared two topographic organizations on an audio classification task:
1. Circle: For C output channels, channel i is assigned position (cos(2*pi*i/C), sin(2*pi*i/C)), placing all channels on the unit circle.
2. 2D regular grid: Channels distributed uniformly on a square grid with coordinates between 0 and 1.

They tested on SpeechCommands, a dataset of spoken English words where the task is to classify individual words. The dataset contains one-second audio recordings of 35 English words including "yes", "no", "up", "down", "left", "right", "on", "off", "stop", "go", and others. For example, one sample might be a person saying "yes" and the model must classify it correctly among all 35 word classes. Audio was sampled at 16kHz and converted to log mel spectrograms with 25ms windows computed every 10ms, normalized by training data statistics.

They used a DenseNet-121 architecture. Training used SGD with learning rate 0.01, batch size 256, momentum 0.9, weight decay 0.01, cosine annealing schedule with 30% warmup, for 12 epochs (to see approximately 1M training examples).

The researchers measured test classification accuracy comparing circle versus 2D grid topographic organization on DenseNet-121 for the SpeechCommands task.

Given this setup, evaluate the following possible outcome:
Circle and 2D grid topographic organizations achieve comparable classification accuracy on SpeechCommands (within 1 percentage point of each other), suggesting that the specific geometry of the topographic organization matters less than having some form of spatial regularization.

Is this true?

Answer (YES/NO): YES